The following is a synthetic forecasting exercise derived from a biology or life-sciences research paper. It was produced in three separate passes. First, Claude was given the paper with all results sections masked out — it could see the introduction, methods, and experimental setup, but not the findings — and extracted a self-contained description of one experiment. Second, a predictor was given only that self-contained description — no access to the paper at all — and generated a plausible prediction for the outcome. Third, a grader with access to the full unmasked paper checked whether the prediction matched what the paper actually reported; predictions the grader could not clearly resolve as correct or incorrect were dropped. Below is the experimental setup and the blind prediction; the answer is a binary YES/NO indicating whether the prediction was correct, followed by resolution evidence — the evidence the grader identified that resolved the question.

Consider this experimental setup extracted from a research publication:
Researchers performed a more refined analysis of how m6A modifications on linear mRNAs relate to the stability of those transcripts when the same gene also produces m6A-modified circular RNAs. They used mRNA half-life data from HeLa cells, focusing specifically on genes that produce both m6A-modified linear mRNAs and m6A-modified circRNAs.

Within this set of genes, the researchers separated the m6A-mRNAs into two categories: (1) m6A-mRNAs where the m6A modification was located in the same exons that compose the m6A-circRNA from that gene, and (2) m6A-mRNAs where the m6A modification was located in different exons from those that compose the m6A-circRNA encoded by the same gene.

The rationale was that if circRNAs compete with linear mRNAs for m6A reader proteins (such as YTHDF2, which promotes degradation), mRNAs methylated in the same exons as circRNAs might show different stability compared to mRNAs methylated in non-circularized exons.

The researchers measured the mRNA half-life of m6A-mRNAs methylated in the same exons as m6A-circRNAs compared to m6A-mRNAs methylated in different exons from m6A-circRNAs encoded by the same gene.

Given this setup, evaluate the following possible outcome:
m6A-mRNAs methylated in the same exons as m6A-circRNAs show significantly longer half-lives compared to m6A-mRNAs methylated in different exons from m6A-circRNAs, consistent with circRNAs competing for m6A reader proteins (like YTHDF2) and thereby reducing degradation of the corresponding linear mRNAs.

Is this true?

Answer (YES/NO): NO